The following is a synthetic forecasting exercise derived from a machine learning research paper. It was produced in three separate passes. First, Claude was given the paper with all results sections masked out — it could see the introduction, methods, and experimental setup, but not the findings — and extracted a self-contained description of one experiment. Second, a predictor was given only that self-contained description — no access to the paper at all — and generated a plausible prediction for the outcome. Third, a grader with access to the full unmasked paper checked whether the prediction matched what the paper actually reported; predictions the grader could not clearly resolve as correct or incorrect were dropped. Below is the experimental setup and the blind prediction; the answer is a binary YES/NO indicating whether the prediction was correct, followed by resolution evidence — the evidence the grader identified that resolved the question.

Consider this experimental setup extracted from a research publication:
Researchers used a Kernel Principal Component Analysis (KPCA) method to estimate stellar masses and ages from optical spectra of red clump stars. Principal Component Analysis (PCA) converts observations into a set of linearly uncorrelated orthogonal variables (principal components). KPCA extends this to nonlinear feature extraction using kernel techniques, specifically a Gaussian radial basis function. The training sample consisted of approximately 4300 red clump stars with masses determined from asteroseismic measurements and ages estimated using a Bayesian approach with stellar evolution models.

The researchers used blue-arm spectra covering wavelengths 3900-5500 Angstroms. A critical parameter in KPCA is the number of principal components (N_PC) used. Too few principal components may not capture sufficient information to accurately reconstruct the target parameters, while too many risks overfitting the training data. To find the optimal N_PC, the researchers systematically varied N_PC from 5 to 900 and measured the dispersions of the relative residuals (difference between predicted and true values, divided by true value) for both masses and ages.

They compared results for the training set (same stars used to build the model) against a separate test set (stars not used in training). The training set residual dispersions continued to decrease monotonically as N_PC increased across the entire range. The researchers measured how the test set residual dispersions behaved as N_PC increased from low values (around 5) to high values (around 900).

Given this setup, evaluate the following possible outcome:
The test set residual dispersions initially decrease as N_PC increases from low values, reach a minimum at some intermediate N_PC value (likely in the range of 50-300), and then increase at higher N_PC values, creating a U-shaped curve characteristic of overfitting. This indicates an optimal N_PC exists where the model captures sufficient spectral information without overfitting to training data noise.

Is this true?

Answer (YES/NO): NO